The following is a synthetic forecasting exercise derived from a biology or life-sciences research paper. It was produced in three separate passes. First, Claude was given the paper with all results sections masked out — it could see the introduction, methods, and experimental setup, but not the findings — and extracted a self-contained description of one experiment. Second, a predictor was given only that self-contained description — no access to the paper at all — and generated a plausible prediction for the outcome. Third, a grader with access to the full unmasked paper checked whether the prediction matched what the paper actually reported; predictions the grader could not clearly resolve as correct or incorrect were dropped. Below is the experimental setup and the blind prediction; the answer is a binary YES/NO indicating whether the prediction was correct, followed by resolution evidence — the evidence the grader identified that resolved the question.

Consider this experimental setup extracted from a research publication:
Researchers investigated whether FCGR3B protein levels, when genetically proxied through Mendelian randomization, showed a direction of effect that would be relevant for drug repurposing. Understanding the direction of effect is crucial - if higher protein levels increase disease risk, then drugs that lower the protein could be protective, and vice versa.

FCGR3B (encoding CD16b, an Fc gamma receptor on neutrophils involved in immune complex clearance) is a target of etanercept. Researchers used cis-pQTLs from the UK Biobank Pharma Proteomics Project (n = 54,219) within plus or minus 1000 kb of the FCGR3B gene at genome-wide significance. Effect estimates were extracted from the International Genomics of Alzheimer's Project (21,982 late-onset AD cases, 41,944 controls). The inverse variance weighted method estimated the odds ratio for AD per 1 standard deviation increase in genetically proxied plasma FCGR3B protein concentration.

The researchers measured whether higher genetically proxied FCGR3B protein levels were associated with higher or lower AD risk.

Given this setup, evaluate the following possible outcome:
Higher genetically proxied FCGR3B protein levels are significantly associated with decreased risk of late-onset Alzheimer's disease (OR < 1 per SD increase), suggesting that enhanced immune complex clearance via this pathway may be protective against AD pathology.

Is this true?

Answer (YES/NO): NO